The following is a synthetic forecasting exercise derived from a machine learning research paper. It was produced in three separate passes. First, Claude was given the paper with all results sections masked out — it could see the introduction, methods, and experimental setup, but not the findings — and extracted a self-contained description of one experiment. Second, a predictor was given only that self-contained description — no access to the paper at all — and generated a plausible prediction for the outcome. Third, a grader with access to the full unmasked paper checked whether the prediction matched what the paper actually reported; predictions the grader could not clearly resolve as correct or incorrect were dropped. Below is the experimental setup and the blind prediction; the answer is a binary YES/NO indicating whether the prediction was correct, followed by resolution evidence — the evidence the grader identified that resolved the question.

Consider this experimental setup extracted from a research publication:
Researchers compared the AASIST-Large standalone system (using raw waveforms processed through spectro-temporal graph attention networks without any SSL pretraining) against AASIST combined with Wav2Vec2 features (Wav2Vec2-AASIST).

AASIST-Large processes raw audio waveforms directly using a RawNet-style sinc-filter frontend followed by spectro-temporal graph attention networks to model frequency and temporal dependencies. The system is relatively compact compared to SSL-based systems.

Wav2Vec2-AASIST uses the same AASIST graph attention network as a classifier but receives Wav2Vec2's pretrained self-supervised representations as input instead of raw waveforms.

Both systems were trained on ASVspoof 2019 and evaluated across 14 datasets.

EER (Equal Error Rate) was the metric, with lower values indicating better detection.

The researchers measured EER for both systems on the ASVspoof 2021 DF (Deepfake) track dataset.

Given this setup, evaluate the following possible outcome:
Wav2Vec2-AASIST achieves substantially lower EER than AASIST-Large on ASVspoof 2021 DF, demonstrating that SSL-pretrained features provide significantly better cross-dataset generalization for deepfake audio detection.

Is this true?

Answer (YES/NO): YES